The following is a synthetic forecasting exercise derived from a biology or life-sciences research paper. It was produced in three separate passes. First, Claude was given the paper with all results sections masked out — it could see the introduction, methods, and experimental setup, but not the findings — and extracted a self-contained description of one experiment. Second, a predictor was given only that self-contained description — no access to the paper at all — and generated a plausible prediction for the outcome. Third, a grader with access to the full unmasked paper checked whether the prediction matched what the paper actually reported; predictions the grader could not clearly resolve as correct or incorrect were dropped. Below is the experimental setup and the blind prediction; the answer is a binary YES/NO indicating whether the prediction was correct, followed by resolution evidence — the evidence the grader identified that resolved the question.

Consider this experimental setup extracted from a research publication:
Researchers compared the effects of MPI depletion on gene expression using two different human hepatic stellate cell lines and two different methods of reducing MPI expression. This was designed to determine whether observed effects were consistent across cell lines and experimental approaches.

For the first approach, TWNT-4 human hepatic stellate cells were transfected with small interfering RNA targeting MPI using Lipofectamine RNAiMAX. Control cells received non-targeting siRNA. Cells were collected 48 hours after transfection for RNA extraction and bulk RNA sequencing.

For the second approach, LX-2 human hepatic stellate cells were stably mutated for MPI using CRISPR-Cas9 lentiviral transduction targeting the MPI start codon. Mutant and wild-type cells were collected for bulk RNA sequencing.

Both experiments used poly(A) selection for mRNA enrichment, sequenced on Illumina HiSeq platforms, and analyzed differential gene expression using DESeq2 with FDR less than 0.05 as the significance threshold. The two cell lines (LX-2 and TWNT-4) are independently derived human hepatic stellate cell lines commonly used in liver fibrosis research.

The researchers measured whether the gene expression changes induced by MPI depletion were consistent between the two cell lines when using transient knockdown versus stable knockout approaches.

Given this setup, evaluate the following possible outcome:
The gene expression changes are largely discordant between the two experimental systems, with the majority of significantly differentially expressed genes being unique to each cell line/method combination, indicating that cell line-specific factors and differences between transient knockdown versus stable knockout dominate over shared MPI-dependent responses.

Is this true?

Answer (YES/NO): NO